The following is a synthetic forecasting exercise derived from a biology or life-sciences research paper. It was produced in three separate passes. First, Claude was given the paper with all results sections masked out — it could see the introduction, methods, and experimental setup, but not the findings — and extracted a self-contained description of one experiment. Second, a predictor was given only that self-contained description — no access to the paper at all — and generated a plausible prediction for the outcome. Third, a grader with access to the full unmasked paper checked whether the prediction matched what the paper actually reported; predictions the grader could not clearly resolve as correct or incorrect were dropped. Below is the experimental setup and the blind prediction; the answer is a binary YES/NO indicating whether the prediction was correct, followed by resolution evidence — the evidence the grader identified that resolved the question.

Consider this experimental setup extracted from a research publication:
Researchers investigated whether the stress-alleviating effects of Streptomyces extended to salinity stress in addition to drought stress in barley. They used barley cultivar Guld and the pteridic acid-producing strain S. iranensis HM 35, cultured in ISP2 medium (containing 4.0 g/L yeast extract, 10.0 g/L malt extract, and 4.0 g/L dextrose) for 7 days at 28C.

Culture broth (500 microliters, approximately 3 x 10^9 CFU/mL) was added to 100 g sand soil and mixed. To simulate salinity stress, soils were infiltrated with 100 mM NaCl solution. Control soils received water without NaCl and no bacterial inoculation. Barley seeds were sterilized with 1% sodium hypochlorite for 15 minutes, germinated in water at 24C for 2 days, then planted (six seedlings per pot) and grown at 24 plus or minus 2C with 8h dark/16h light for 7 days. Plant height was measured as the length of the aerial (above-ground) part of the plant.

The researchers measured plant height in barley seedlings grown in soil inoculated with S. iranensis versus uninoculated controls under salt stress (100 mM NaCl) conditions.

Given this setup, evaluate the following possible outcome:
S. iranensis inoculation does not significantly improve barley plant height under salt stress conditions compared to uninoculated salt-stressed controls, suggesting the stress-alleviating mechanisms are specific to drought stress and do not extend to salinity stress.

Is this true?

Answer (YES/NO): NO